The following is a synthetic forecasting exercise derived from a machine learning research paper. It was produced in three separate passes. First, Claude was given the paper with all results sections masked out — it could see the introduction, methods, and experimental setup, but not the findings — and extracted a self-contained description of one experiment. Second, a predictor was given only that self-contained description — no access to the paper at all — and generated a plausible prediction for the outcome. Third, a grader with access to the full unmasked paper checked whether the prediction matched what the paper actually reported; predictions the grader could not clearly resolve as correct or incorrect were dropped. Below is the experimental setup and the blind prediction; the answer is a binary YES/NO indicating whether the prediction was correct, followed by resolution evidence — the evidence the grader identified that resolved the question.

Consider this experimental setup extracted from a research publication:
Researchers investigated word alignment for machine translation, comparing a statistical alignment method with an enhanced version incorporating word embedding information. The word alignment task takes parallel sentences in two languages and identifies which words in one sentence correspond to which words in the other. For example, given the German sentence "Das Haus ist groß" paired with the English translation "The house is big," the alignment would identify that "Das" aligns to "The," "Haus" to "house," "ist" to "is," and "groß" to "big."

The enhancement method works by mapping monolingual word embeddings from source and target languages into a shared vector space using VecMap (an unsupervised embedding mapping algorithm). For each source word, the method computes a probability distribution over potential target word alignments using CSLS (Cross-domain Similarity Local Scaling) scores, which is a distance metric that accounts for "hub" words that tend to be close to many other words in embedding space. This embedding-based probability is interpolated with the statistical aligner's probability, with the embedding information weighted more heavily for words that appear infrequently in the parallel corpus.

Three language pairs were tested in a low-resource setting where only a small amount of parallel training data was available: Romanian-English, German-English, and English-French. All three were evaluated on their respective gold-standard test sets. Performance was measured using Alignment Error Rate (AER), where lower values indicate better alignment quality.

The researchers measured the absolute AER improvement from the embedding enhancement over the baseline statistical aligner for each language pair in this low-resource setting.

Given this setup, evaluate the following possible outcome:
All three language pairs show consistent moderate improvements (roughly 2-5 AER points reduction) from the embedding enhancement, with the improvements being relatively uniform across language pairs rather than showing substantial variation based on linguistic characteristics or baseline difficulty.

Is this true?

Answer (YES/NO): NO